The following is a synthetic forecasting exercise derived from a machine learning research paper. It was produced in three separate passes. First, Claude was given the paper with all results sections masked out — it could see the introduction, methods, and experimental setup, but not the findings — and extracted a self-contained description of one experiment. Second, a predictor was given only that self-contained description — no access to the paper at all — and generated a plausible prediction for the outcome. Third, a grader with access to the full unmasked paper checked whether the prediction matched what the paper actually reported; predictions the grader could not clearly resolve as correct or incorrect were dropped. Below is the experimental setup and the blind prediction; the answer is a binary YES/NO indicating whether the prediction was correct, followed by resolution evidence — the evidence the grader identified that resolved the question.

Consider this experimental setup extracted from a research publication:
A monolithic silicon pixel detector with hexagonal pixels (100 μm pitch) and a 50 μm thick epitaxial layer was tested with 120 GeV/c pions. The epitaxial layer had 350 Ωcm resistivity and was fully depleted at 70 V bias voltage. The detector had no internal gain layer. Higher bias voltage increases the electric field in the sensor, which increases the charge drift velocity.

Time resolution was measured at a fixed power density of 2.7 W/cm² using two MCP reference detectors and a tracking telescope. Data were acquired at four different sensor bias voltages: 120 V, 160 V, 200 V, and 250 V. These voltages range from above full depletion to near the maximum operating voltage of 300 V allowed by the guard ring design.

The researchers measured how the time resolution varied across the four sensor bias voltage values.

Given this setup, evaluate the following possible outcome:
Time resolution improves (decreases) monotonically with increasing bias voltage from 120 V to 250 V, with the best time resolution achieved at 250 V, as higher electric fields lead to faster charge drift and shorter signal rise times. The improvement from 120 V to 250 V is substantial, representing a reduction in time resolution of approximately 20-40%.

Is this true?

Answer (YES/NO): NO